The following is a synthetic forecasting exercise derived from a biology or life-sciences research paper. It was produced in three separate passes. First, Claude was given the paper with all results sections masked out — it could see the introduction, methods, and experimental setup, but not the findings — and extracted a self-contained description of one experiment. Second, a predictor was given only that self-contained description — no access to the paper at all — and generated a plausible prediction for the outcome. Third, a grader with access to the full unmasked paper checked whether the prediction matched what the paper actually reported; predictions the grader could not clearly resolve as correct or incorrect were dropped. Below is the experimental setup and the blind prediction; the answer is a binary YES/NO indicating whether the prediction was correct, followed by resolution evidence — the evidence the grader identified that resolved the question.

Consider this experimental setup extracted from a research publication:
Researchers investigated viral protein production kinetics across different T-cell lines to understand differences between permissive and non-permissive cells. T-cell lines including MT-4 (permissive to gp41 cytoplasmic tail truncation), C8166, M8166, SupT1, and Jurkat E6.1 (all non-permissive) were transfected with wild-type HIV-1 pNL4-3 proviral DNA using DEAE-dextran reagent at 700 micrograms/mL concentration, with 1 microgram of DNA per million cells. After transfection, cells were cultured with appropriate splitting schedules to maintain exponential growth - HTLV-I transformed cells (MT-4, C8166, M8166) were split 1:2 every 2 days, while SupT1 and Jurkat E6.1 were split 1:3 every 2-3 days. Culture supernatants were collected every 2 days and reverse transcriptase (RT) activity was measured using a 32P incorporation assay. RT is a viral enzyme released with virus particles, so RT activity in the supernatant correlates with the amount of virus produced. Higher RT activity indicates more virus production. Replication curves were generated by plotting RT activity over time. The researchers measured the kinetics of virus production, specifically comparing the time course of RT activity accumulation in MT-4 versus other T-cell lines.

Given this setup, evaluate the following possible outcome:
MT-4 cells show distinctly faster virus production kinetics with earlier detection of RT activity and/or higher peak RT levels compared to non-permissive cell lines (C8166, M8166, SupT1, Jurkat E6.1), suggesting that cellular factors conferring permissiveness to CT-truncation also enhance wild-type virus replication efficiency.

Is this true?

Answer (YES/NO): NO